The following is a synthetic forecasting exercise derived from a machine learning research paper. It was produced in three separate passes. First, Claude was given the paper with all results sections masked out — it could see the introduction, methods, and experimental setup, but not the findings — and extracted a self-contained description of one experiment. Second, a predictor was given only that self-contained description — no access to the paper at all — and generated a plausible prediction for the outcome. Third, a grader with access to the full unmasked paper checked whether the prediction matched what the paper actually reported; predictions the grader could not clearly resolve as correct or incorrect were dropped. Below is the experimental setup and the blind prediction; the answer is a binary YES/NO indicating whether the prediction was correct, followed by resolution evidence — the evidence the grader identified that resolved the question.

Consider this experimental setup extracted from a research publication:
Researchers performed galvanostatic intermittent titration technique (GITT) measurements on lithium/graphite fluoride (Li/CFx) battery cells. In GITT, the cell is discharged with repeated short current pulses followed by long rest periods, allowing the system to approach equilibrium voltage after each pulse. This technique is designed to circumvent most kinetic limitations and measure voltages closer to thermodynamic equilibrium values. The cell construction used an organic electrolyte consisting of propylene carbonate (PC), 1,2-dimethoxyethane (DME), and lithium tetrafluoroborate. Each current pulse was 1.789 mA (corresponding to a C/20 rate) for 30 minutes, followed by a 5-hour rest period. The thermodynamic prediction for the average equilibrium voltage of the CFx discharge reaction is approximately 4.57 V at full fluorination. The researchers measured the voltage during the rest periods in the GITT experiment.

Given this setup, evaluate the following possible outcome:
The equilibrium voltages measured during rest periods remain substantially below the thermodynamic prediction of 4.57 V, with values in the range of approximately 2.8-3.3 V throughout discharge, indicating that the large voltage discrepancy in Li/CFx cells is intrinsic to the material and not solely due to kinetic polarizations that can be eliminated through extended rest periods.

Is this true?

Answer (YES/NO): YES